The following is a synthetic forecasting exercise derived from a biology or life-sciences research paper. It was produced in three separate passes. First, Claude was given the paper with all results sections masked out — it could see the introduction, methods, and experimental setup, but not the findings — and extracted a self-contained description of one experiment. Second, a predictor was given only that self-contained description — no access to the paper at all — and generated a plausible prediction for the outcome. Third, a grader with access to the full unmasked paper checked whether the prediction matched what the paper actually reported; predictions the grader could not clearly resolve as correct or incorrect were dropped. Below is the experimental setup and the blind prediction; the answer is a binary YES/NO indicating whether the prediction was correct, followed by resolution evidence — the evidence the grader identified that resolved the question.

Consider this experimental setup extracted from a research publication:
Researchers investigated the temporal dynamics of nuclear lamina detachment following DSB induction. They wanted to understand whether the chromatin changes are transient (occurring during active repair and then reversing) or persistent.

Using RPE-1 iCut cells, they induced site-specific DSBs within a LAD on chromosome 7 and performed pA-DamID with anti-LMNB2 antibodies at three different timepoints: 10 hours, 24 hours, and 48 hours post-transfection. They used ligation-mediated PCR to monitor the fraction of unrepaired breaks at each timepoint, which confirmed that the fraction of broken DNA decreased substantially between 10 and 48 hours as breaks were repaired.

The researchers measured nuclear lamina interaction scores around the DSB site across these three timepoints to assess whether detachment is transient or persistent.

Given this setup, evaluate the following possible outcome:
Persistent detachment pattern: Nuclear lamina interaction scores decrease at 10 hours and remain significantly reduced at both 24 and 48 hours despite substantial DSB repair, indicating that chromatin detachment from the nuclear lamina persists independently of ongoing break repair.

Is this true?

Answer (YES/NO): NO